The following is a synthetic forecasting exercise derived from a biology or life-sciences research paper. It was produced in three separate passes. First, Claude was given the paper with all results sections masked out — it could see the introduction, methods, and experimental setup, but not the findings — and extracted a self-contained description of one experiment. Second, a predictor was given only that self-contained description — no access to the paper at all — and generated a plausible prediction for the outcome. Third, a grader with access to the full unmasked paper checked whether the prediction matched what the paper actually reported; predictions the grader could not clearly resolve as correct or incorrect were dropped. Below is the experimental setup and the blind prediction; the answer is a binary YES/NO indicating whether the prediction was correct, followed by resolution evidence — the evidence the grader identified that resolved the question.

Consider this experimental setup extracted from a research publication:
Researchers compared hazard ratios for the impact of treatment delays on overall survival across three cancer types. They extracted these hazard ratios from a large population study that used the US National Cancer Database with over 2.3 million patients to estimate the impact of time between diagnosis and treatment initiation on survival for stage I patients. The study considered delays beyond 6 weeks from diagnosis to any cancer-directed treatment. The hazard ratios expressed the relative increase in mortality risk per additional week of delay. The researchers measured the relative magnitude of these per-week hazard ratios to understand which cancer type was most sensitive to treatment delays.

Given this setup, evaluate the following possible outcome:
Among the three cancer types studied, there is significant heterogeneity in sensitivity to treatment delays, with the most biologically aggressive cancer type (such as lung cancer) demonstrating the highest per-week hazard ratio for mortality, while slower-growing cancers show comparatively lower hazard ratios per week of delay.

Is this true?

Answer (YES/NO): YES